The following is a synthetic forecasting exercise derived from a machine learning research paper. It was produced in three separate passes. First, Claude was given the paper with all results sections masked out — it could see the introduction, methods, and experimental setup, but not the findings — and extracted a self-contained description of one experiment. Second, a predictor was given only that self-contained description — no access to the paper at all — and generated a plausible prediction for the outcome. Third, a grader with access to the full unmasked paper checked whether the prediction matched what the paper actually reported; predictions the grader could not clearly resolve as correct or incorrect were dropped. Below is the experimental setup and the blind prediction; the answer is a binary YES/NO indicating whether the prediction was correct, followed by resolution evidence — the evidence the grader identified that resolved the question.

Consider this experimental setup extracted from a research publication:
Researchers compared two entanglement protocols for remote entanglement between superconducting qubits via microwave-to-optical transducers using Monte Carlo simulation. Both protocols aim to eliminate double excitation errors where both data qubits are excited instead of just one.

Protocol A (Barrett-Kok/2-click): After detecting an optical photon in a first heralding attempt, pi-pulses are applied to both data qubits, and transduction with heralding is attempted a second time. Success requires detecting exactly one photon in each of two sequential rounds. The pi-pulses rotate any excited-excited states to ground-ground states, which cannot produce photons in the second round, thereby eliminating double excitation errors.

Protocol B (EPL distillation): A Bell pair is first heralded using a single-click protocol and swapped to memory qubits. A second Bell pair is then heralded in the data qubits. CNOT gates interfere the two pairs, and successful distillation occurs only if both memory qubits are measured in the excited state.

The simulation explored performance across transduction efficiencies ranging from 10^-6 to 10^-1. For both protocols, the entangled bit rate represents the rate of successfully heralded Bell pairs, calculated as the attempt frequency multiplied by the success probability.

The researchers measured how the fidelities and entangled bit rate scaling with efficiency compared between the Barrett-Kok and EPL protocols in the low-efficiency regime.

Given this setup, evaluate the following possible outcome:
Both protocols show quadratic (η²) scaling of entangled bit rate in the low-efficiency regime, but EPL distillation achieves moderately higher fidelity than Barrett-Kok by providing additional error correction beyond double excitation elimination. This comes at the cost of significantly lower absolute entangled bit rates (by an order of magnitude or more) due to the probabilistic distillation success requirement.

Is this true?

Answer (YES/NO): NO